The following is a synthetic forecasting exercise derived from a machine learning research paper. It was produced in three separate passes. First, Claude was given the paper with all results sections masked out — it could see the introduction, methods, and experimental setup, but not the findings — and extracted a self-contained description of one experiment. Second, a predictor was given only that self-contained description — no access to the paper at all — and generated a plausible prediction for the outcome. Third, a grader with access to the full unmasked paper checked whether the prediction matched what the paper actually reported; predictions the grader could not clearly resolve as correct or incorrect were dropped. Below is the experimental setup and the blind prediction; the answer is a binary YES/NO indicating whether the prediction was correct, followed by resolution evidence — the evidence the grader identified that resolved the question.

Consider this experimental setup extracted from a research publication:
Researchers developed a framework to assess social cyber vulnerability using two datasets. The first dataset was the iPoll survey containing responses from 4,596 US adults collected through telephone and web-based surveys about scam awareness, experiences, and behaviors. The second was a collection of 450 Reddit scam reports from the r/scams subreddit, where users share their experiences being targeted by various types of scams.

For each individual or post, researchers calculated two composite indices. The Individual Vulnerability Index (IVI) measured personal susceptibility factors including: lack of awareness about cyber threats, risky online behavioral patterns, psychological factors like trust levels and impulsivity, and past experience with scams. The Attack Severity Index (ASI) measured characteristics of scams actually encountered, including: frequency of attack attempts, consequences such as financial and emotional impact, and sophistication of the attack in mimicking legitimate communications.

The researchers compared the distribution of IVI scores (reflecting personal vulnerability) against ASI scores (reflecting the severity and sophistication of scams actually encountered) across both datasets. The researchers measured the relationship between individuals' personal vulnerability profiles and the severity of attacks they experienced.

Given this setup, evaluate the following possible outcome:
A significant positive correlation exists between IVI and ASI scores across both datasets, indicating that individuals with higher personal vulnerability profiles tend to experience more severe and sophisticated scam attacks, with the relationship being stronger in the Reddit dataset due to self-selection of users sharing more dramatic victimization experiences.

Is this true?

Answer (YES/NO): NO